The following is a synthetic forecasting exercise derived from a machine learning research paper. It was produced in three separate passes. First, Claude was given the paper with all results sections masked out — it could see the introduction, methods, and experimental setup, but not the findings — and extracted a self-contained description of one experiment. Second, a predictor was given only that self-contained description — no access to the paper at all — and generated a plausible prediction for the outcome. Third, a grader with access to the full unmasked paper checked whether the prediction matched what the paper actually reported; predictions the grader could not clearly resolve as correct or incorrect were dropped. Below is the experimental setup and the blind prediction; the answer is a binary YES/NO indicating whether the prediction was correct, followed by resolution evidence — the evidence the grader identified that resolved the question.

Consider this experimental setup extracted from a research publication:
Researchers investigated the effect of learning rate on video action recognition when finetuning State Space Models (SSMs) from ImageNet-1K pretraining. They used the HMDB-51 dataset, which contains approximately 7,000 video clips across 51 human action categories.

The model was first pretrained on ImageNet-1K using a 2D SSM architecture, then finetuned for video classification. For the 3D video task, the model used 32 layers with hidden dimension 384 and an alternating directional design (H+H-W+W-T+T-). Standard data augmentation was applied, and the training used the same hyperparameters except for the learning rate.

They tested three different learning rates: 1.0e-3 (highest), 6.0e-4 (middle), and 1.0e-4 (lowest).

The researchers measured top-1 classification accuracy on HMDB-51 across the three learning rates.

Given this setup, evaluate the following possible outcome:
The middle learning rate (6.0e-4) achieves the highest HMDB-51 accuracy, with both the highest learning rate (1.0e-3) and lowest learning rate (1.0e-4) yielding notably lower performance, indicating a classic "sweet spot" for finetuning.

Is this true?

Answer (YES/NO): NO